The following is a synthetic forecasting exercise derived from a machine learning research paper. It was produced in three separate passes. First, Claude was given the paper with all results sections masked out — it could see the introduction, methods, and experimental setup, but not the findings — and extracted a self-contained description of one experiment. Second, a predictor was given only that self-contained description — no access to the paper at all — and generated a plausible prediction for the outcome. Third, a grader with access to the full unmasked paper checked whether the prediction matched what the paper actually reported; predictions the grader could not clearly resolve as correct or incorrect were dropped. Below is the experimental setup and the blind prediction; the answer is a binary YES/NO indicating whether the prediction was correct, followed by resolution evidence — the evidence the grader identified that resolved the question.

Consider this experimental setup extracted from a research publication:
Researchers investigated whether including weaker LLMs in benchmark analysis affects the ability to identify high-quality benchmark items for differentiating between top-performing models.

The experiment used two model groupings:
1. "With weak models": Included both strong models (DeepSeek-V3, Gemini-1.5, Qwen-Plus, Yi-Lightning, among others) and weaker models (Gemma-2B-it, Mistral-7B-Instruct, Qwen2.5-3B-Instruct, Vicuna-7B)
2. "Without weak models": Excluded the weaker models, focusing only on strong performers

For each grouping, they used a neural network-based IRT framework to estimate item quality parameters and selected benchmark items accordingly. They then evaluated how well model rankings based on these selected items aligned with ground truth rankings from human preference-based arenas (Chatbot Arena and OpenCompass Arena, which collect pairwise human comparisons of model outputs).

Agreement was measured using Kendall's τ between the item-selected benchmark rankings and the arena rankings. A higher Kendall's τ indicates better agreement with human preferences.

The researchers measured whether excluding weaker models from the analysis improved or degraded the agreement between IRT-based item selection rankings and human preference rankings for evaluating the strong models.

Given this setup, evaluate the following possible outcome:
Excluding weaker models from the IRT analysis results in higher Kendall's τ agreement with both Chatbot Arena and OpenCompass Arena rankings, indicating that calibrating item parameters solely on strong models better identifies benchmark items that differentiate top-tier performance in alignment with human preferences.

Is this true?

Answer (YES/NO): YES